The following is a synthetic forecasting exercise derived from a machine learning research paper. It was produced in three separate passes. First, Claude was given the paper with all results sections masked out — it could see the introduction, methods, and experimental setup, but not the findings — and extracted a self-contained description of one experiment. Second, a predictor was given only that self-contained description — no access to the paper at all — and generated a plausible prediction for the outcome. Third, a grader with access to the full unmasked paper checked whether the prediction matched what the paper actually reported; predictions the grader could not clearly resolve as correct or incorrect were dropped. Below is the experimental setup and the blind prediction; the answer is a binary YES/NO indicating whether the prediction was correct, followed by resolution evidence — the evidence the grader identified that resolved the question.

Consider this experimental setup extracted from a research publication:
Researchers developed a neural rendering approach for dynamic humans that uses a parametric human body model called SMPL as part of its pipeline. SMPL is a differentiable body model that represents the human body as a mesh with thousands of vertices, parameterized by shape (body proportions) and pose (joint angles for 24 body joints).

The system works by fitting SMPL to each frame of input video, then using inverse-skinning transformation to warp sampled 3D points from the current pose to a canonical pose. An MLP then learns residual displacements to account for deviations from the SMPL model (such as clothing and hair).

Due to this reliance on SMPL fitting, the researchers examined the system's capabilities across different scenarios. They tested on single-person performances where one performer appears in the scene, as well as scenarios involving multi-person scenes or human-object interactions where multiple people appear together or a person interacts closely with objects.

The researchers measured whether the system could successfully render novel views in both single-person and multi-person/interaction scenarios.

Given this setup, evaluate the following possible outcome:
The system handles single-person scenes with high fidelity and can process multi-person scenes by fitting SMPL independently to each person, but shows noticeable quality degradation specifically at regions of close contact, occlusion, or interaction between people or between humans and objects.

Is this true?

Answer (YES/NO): NO